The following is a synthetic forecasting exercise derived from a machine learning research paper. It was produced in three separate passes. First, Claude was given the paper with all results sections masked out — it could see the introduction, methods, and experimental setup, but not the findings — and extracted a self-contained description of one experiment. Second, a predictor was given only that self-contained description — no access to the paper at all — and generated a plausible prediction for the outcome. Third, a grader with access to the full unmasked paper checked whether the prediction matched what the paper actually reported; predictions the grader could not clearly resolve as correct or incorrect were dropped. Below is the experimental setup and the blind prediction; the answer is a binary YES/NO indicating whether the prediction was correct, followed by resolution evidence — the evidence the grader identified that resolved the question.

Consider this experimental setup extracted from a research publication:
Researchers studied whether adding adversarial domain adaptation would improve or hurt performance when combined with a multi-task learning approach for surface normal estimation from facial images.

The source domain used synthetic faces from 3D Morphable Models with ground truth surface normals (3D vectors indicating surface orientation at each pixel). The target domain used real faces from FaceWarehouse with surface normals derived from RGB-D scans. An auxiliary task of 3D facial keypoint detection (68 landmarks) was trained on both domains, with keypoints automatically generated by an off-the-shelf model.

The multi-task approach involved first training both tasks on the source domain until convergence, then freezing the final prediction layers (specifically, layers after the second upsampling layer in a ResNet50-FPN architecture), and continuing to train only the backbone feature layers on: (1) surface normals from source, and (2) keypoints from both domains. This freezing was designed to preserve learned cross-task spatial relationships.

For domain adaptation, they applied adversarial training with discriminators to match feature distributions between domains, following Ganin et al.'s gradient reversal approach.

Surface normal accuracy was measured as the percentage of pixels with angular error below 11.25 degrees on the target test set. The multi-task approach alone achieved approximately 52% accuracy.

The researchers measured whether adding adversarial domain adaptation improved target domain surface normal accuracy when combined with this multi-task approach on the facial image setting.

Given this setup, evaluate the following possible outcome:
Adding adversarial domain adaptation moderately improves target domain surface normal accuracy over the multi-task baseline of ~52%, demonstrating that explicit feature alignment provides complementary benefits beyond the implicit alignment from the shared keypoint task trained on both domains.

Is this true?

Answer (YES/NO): NO